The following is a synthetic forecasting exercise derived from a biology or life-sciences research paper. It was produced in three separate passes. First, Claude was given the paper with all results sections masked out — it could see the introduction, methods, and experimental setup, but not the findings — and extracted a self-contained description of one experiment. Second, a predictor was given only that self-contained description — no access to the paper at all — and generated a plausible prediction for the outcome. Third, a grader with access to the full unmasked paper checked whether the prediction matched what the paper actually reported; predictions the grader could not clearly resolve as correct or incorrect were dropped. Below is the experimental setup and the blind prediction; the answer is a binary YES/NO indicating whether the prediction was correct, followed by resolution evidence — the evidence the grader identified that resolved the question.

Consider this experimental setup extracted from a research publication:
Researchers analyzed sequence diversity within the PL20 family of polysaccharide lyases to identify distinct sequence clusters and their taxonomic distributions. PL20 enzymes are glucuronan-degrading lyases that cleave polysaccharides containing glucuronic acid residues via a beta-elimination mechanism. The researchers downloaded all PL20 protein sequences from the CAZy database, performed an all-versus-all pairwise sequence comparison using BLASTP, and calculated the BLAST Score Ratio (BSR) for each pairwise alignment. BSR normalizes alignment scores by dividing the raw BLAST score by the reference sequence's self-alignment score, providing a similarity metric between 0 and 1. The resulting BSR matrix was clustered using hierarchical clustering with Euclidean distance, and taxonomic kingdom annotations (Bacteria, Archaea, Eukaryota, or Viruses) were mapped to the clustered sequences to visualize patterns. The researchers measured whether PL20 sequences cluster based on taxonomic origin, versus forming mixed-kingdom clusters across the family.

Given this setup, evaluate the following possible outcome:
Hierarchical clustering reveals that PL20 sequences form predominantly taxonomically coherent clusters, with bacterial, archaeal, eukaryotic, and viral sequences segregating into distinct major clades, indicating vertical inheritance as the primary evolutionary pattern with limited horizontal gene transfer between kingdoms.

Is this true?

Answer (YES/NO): NO